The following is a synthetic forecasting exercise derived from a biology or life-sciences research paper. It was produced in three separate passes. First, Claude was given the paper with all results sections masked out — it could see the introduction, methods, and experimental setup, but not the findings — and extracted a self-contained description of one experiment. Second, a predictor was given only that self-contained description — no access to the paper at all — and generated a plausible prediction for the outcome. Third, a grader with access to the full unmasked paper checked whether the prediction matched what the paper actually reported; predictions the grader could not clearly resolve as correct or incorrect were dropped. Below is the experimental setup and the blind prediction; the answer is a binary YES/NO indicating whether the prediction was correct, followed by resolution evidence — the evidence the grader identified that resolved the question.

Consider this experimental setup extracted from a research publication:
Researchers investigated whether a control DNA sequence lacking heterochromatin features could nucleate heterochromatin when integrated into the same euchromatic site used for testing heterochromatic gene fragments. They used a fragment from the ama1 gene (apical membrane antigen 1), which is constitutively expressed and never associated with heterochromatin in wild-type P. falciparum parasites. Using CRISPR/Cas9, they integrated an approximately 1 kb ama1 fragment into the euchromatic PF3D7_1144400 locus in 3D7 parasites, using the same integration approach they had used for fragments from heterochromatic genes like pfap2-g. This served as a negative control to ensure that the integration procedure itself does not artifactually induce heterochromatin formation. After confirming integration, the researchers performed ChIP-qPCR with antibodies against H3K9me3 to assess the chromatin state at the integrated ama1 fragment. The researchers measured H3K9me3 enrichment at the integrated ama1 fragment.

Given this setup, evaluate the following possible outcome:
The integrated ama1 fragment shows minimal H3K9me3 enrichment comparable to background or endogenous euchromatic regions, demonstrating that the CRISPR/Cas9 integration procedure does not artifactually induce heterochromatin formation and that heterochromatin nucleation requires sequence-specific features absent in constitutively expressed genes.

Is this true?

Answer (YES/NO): YES